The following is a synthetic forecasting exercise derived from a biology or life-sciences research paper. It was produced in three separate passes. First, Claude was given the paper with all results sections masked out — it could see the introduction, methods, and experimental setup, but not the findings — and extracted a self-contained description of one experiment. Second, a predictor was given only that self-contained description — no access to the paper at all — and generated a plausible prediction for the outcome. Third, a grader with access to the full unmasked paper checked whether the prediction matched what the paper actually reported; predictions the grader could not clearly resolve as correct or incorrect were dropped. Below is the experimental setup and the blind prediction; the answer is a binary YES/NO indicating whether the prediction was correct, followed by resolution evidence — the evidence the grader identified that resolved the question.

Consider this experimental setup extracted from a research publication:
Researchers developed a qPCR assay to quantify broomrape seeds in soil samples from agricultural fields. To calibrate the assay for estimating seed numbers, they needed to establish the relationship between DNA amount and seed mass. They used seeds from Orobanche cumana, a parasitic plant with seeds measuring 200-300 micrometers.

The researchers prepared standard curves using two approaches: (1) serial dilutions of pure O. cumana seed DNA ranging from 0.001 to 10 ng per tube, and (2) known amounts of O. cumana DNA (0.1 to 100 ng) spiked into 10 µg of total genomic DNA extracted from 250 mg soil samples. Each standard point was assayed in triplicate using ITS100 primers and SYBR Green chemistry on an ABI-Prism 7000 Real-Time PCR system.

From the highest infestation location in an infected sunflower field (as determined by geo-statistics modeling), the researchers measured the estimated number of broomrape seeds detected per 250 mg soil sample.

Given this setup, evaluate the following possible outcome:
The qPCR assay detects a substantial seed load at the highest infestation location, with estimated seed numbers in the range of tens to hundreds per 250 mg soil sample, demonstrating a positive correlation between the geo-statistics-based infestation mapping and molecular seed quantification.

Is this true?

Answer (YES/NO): YES